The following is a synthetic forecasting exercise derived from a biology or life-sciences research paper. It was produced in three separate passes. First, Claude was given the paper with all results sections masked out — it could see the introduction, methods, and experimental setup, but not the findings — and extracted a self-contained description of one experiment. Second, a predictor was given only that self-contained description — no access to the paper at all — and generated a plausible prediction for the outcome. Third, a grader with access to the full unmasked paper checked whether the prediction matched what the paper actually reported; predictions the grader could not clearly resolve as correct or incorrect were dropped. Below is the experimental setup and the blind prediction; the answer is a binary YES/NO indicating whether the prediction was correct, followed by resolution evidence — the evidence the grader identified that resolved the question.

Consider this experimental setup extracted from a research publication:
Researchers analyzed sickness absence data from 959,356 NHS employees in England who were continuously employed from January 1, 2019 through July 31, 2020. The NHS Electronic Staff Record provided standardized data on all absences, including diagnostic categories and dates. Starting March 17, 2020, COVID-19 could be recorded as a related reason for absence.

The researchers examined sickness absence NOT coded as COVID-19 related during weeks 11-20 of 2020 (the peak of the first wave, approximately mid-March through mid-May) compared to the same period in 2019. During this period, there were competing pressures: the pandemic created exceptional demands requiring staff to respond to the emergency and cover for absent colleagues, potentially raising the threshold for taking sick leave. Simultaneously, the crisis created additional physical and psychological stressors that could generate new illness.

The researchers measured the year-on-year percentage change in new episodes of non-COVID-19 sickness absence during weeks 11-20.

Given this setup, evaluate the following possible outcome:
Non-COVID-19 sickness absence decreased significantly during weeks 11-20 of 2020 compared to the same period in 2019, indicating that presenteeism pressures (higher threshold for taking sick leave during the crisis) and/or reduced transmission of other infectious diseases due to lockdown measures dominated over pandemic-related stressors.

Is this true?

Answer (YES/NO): YES